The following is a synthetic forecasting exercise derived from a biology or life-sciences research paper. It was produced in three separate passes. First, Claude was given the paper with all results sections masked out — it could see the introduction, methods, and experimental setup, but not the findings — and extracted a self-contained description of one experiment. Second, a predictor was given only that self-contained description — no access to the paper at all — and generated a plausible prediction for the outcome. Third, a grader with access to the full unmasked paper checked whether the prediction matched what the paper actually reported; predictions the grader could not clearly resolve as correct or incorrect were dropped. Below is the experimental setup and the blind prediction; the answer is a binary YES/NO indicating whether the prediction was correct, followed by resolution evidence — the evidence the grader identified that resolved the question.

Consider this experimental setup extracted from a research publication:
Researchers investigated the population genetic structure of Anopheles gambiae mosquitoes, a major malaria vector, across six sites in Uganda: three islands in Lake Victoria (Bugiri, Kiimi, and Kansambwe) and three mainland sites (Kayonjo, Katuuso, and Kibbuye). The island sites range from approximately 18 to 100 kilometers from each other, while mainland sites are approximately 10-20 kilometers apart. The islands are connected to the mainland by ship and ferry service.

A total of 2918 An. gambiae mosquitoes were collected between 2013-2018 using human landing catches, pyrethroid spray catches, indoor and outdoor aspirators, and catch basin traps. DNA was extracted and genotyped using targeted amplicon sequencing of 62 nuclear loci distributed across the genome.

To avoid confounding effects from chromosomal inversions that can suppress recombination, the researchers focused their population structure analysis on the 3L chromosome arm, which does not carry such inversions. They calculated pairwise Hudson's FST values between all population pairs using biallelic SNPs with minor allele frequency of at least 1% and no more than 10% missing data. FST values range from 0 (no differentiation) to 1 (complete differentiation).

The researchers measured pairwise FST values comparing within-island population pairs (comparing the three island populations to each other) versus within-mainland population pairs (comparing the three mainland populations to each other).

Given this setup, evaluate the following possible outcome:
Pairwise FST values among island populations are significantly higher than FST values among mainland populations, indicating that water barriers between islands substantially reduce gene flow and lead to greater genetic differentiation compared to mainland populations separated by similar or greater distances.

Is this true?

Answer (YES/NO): YES